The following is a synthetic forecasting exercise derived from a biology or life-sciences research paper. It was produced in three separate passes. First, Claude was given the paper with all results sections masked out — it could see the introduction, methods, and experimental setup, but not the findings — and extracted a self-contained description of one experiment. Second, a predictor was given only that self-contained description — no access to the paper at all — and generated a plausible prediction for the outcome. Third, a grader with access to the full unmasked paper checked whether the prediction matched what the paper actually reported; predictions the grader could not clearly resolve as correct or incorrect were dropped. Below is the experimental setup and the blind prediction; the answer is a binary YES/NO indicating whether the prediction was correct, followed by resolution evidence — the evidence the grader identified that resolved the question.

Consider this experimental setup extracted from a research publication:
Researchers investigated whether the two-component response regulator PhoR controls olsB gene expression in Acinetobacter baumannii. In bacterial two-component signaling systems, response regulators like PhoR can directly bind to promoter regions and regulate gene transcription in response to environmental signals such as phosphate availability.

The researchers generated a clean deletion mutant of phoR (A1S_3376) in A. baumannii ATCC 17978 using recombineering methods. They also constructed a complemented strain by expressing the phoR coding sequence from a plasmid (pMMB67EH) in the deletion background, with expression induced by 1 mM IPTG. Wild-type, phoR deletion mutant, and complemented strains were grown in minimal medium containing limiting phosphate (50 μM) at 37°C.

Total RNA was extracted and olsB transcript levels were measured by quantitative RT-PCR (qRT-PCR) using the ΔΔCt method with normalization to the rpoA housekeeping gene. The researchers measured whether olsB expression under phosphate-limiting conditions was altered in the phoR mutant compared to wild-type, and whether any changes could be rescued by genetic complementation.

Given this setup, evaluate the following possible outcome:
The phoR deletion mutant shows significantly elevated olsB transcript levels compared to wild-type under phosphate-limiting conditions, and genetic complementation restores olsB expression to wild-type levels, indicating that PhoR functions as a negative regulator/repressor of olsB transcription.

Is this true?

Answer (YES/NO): NO